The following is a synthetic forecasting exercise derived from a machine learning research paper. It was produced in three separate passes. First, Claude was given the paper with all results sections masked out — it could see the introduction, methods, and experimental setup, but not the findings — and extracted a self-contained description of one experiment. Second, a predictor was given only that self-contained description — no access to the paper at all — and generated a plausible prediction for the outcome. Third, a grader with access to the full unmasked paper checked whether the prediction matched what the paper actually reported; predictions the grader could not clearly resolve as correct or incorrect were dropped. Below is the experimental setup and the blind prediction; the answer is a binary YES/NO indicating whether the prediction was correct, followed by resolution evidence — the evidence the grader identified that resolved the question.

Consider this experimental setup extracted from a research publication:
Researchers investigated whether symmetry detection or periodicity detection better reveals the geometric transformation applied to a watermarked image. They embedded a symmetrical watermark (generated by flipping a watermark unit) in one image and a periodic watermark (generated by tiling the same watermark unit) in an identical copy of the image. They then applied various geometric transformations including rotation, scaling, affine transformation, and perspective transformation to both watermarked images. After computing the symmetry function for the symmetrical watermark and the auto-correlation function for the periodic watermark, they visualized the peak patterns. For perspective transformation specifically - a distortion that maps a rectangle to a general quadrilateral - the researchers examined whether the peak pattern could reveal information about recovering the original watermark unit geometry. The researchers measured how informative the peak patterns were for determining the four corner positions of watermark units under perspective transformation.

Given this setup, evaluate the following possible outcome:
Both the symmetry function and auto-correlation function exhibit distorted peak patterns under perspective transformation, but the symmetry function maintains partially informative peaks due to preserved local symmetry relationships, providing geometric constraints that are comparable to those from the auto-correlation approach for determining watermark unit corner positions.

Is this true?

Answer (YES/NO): NO